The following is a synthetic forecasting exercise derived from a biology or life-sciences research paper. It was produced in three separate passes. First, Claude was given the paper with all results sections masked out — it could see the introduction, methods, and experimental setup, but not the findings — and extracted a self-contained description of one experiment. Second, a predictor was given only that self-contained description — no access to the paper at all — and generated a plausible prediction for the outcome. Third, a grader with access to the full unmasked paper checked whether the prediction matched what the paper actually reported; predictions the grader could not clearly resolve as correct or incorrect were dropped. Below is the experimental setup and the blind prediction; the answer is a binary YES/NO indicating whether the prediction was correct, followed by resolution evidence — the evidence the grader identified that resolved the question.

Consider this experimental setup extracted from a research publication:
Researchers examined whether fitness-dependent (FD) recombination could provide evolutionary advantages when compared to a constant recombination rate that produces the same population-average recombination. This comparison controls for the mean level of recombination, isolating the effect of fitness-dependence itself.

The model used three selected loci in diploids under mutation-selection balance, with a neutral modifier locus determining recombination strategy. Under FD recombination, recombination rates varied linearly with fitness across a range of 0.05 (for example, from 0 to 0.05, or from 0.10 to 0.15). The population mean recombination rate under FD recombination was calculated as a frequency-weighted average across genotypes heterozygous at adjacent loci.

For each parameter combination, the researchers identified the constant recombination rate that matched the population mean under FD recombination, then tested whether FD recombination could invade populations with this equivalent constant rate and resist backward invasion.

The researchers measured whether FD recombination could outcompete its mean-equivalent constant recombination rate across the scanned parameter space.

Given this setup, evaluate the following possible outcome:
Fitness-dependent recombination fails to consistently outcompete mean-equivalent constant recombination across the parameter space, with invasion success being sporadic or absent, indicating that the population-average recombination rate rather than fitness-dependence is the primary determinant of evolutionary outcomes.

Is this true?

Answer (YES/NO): NO